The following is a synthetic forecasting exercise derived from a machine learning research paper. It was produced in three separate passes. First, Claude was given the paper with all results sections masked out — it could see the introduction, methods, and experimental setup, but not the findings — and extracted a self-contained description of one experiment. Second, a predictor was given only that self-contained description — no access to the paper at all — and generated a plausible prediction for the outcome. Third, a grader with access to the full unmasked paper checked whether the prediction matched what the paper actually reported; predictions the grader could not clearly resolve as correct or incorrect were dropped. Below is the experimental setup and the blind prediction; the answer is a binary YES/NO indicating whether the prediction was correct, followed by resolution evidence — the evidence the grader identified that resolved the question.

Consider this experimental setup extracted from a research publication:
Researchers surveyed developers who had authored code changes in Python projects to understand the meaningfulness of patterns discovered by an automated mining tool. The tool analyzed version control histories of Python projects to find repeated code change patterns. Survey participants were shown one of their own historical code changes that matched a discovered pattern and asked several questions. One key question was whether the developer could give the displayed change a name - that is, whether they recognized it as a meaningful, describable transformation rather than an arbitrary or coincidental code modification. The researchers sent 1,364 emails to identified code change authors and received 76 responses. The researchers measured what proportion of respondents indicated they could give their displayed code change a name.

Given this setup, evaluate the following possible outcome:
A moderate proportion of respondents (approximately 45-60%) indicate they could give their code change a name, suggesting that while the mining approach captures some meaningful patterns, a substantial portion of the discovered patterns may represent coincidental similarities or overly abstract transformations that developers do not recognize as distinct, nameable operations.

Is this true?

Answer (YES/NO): NO